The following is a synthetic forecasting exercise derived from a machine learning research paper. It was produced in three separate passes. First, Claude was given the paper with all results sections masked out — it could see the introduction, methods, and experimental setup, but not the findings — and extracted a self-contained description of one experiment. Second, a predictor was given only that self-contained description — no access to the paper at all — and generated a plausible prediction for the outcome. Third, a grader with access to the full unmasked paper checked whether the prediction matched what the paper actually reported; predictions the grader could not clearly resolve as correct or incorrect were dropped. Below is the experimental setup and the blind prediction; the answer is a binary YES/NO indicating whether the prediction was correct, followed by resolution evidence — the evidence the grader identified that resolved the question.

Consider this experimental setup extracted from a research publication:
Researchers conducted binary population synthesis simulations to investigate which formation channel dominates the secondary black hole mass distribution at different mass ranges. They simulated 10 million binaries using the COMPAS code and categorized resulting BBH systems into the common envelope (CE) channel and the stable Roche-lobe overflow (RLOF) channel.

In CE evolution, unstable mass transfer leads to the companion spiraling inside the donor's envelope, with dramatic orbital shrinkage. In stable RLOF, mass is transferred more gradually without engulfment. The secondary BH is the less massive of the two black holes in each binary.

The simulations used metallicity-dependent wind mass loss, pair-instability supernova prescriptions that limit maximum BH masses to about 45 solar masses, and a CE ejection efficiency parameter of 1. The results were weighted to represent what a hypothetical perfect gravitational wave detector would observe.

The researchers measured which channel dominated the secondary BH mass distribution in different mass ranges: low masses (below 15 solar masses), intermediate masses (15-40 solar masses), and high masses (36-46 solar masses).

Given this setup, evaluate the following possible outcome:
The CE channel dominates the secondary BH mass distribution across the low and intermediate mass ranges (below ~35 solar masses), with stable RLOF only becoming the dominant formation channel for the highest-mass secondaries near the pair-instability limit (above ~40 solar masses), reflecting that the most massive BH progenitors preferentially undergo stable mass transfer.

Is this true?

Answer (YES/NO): NO